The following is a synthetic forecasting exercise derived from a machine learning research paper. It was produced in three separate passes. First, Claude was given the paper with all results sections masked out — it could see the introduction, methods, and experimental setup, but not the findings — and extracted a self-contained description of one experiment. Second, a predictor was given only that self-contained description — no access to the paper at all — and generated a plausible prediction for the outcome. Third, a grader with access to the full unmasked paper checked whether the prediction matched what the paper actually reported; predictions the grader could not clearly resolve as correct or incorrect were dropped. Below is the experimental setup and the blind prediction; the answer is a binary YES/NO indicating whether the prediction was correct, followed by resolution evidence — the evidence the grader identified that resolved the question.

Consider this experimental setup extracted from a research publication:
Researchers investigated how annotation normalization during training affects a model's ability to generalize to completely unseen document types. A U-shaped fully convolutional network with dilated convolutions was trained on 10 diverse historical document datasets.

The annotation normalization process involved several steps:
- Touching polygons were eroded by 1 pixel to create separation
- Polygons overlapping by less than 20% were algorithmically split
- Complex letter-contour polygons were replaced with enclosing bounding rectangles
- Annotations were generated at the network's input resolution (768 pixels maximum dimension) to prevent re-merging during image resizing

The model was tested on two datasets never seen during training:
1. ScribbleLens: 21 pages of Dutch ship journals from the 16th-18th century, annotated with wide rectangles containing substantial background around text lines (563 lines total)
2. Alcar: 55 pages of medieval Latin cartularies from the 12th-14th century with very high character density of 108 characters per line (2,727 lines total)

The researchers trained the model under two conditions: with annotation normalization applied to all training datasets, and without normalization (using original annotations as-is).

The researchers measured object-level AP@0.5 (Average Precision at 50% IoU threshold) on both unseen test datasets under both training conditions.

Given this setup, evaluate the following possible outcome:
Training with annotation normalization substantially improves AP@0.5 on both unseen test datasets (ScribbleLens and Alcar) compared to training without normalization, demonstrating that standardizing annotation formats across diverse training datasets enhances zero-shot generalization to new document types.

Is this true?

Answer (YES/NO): NO